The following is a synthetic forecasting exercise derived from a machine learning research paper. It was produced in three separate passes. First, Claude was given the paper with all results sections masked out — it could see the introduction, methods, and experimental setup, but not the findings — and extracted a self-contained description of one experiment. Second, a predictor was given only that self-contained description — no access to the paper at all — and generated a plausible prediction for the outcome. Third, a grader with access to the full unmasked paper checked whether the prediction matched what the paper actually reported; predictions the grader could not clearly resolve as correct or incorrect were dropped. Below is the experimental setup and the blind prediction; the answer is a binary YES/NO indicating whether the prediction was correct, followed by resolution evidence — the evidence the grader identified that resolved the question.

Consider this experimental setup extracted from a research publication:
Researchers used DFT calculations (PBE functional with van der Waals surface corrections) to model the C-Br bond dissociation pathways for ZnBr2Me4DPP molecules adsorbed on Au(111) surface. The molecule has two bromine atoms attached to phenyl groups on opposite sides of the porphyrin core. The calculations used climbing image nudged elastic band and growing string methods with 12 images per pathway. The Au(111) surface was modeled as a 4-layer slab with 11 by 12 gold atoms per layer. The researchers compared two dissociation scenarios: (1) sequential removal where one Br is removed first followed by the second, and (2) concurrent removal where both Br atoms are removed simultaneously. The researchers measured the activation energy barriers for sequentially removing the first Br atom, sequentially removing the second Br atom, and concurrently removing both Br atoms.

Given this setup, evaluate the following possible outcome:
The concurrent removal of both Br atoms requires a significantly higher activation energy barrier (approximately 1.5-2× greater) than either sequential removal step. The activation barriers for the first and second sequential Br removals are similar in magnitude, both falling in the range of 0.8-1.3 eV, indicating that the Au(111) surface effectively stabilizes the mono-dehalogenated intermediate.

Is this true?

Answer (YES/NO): NO